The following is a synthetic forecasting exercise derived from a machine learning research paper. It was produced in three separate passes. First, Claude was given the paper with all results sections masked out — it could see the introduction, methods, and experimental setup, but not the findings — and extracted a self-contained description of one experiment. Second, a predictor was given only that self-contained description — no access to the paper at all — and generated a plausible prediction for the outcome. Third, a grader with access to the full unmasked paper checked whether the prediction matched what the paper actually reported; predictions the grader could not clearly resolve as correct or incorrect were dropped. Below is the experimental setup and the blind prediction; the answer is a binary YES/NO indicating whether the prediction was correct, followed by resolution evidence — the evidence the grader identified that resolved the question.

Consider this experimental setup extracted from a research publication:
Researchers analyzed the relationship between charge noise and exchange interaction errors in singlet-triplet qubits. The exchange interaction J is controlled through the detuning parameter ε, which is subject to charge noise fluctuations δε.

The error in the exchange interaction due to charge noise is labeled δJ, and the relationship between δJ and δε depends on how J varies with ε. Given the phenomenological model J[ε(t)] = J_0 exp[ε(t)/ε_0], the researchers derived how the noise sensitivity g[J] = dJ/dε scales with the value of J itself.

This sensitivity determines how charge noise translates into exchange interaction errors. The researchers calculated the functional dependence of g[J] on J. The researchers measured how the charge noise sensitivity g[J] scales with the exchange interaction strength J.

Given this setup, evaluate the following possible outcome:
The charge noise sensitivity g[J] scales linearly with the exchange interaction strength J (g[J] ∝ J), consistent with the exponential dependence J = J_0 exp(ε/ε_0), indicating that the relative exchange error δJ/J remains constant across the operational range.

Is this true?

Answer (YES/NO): YES